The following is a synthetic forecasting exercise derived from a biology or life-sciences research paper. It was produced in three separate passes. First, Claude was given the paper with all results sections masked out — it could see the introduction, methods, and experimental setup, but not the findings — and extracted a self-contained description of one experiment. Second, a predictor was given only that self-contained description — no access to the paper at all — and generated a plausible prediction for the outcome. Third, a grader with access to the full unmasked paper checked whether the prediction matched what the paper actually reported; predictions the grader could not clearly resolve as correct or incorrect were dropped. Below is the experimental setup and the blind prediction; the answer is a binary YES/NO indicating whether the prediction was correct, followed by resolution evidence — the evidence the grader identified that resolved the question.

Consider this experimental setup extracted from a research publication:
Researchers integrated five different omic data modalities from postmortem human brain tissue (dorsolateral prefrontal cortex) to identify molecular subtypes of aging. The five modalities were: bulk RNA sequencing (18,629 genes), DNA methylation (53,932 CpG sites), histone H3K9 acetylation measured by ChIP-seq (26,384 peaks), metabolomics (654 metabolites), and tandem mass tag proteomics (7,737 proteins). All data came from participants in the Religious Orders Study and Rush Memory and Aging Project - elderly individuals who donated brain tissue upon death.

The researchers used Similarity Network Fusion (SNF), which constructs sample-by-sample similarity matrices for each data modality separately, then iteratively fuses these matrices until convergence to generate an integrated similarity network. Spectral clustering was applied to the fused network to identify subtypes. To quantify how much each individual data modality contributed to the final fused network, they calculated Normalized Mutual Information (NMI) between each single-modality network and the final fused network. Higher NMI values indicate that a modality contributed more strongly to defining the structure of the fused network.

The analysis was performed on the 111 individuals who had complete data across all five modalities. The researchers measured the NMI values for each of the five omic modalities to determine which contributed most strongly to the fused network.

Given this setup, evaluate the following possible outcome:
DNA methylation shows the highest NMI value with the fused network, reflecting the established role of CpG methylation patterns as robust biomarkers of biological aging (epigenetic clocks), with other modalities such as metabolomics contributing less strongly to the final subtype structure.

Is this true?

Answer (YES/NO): NO